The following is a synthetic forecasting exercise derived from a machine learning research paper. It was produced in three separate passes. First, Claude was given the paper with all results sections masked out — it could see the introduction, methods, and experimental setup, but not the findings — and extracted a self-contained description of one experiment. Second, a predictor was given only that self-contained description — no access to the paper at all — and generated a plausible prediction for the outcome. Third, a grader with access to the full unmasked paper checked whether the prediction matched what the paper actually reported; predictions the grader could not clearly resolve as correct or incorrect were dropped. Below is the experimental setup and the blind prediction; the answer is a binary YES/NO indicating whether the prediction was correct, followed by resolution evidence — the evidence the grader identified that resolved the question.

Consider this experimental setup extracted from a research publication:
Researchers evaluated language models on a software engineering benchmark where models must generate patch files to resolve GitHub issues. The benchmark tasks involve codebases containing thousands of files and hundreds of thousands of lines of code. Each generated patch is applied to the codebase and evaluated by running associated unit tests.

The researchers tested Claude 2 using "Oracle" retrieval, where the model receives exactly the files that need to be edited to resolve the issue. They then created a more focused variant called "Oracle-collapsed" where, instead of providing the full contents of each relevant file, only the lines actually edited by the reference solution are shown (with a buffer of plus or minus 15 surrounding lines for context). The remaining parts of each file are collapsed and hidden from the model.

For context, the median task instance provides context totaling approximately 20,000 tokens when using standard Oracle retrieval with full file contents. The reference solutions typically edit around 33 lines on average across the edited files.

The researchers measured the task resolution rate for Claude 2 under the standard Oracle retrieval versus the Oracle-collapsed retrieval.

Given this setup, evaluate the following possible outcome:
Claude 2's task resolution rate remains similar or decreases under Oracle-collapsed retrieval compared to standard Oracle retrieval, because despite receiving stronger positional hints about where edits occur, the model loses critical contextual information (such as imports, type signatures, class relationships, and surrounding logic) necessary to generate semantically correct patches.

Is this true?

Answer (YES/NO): NO